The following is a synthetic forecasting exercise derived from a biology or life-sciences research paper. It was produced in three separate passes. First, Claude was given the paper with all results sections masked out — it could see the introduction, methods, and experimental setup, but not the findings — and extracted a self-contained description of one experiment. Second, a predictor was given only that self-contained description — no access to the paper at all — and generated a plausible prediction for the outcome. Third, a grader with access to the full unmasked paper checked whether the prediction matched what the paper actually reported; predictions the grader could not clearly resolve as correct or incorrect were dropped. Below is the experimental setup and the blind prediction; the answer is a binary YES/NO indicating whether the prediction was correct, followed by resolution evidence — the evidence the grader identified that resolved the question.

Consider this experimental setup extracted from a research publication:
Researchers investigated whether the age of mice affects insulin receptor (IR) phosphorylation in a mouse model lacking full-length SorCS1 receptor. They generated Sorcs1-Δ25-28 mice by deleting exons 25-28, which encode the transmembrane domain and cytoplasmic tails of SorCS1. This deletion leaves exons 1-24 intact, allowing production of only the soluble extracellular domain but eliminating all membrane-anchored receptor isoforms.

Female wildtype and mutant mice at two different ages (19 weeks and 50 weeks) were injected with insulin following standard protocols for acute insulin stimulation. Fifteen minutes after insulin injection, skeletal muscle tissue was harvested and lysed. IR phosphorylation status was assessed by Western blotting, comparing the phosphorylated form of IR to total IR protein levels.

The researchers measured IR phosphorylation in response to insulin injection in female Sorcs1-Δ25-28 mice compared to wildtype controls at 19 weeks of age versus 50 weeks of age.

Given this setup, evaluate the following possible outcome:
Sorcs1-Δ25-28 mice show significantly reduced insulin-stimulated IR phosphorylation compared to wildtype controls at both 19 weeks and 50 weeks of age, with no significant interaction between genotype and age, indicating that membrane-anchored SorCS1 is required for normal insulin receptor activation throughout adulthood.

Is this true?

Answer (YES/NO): NO